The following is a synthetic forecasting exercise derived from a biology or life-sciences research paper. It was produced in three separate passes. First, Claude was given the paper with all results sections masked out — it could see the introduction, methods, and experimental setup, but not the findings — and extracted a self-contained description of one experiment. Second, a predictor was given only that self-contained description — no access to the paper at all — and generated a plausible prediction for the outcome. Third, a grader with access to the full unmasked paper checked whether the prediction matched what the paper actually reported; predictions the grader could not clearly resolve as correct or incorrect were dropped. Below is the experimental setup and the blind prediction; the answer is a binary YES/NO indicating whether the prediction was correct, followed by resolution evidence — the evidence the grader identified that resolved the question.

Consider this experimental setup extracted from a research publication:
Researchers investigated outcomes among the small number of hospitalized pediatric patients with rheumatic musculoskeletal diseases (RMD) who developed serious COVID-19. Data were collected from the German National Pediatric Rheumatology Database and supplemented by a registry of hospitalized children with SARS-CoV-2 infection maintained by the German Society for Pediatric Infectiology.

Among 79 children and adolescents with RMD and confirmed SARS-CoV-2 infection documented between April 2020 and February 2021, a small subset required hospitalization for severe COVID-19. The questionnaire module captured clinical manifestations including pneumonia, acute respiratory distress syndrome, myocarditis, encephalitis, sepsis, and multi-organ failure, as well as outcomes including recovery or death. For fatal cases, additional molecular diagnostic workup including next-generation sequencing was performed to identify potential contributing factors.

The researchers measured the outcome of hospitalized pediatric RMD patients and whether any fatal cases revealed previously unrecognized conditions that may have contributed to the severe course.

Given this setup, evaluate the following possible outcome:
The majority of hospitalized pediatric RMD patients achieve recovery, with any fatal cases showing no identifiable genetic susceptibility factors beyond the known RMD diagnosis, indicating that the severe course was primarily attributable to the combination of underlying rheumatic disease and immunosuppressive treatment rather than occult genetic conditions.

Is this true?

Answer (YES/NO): NO